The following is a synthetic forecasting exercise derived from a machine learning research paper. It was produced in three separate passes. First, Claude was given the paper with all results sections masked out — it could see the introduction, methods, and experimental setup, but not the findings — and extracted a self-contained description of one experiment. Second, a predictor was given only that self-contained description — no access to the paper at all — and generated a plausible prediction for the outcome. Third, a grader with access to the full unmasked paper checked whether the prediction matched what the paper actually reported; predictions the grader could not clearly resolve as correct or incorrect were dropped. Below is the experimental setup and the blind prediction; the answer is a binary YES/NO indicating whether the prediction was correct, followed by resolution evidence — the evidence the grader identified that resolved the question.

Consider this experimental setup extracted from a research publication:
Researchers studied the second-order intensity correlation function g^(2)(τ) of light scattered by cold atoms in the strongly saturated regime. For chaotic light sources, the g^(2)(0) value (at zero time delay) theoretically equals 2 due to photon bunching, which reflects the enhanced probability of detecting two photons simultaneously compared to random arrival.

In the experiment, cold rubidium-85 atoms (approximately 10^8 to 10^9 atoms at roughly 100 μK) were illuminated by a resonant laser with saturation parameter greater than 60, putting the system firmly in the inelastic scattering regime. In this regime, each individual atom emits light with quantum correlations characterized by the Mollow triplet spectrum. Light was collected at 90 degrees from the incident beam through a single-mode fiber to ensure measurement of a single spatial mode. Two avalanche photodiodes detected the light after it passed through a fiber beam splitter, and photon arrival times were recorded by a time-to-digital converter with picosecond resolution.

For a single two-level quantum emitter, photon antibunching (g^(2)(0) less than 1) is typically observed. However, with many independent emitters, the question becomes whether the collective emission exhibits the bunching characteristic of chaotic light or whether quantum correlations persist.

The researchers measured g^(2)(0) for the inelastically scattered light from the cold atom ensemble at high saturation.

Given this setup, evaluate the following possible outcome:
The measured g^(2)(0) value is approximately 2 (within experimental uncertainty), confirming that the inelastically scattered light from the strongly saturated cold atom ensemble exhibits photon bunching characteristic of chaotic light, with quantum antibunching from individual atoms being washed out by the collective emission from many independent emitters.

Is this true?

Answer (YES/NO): YES